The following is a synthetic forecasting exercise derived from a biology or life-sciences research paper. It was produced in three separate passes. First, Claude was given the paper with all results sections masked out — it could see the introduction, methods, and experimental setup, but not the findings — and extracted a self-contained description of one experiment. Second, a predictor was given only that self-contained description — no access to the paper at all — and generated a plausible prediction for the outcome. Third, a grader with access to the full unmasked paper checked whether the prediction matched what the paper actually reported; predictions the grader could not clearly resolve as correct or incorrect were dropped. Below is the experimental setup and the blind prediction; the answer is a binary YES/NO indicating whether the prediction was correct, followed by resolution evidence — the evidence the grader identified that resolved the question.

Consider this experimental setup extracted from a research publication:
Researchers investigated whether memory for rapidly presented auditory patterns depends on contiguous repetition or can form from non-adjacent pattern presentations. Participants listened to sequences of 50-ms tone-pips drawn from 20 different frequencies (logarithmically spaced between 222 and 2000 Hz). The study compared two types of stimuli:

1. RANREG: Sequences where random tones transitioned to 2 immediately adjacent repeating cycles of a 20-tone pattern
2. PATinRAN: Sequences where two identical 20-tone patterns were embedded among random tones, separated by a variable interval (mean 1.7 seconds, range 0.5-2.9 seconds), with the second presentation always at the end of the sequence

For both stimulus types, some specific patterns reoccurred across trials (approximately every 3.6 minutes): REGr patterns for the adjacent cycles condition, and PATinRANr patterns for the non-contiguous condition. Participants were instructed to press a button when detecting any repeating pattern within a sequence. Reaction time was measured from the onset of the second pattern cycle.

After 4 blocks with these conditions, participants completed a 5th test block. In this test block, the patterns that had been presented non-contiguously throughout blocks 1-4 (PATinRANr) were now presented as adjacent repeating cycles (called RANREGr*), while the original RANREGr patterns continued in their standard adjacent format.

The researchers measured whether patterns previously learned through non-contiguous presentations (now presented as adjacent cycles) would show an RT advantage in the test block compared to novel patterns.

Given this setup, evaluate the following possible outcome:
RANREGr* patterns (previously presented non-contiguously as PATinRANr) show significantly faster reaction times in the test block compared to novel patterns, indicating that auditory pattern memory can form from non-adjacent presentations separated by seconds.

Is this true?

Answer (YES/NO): NO